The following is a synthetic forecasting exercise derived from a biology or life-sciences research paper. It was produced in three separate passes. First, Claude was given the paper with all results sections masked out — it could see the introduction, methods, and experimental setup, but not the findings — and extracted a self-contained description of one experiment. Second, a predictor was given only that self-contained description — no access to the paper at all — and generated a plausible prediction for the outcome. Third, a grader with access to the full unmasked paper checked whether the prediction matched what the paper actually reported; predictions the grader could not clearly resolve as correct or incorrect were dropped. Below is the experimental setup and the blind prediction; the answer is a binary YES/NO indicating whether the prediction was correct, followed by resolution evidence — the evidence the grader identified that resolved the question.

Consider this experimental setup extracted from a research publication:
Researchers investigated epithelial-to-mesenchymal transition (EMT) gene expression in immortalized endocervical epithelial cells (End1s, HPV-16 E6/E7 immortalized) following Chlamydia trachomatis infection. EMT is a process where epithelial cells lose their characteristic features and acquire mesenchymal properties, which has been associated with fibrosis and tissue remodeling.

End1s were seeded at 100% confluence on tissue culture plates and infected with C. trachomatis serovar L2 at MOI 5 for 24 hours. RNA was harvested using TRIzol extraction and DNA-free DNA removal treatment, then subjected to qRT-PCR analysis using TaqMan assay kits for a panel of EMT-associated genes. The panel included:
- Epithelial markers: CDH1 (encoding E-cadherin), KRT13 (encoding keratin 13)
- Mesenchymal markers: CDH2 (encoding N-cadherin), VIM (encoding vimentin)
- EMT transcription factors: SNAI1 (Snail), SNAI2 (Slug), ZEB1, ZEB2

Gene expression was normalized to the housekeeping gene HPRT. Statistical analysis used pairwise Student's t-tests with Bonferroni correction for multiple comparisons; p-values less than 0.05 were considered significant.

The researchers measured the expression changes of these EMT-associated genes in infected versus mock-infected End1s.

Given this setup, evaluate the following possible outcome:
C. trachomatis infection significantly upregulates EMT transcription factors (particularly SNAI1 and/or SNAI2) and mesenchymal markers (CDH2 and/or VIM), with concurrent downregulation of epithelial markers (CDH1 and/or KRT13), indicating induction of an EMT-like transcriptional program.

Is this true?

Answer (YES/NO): NO